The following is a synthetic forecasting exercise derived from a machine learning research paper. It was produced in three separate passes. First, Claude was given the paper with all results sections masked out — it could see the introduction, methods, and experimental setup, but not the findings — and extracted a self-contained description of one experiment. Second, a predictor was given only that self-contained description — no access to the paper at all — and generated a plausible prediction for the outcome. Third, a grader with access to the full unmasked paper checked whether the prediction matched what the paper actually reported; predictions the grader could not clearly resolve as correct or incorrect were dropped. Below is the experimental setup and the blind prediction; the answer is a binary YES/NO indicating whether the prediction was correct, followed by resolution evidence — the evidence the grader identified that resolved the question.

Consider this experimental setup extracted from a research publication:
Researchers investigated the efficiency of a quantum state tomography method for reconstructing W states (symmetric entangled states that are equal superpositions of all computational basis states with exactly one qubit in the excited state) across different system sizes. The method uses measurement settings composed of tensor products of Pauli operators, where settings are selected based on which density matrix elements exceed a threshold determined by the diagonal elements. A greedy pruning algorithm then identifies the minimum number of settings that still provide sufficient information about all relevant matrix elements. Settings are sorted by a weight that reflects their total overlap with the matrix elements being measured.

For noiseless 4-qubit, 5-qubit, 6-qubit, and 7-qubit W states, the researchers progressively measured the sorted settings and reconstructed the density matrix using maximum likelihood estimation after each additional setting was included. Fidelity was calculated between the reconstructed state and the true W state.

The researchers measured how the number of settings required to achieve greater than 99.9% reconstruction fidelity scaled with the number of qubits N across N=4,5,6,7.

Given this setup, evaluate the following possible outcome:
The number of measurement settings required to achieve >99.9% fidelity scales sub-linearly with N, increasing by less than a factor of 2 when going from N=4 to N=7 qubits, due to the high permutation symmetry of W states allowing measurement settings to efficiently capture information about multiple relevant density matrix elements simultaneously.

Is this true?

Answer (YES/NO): NO